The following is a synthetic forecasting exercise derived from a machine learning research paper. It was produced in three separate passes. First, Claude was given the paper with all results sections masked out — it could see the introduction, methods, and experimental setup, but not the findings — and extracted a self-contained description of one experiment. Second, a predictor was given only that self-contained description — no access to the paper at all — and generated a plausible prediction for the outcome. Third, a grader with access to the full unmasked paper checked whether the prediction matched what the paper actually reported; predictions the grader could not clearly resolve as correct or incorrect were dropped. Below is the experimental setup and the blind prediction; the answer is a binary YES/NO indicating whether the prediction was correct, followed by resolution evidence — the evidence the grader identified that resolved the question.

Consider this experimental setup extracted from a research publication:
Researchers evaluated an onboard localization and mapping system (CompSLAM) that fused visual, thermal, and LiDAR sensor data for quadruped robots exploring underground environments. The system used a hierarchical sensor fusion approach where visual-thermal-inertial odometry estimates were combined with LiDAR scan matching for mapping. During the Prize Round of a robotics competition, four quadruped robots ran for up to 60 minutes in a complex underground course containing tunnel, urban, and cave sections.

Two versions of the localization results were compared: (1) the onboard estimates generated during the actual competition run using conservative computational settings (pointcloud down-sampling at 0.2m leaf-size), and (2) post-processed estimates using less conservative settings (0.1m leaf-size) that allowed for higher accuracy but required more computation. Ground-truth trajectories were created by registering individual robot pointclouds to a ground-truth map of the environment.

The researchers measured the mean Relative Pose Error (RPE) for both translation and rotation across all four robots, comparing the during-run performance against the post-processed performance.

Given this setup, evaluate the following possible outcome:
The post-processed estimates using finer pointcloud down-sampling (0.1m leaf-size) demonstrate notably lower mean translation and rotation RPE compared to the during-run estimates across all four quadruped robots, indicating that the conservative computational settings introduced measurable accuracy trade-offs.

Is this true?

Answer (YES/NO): YES